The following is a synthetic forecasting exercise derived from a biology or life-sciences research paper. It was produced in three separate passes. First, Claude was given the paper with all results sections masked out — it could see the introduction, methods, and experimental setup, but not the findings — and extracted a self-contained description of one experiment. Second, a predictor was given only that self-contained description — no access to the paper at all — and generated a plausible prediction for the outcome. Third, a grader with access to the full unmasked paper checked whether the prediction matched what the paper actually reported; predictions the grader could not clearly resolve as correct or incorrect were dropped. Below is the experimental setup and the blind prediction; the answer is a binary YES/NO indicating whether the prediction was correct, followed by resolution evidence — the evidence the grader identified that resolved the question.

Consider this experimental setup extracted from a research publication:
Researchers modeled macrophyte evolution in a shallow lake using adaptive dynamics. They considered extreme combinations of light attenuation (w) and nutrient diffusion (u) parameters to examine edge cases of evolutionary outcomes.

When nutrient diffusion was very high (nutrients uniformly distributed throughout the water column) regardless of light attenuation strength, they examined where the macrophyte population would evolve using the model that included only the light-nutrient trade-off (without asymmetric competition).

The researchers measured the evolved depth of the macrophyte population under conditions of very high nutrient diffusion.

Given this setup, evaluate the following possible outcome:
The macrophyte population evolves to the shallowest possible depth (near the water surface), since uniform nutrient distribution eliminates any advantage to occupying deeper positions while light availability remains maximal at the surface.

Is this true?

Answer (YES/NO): YES